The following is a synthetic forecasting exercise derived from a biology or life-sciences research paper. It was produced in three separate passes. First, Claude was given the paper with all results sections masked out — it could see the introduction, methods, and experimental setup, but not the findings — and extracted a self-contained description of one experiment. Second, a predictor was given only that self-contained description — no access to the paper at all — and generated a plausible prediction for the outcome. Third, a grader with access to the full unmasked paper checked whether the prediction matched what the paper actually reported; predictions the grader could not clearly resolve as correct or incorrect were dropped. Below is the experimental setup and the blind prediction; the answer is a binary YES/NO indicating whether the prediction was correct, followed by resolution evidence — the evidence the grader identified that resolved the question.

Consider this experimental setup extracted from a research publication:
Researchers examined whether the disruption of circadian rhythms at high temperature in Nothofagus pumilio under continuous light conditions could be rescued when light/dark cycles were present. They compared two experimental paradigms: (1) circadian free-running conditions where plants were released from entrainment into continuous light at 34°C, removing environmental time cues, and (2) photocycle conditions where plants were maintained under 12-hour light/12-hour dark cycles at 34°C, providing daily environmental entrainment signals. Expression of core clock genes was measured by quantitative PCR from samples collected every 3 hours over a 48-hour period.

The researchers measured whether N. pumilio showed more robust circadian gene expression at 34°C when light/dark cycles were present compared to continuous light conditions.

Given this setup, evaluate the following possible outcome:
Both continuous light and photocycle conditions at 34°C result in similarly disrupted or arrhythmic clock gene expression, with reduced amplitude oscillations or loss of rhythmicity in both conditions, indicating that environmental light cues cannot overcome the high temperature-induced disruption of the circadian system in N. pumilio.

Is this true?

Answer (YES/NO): YES